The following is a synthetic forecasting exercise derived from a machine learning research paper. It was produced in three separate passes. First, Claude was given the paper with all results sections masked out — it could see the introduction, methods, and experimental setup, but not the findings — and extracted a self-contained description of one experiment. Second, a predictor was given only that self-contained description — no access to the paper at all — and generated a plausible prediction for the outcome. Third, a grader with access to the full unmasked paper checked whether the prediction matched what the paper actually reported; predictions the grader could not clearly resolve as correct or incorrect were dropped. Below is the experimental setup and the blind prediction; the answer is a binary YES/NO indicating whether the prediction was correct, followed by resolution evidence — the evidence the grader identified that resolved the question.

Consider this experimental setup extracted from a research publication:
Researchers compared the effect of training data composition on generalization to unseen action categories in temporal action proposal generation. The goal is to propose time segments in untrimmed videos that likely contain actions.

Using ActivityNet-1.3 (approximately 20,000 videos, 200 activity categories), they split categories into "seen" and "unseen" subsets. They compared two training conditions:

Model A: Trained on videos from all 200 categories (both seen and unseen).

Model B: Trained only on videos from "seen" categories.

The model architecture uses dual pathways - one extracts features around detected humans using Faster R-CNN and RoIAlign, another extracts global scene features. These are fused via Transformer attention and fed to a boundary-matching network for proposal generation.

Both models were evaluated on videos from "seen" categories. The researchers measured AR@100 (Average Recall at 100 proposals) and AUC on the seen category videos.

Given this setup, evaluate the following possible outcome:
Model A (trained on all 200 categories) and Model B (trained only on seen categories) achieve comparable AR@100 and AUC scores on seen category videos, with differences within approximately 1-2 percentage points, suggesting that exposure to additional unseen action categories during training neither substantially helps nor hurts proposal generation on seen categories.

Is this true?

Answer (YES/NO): YES